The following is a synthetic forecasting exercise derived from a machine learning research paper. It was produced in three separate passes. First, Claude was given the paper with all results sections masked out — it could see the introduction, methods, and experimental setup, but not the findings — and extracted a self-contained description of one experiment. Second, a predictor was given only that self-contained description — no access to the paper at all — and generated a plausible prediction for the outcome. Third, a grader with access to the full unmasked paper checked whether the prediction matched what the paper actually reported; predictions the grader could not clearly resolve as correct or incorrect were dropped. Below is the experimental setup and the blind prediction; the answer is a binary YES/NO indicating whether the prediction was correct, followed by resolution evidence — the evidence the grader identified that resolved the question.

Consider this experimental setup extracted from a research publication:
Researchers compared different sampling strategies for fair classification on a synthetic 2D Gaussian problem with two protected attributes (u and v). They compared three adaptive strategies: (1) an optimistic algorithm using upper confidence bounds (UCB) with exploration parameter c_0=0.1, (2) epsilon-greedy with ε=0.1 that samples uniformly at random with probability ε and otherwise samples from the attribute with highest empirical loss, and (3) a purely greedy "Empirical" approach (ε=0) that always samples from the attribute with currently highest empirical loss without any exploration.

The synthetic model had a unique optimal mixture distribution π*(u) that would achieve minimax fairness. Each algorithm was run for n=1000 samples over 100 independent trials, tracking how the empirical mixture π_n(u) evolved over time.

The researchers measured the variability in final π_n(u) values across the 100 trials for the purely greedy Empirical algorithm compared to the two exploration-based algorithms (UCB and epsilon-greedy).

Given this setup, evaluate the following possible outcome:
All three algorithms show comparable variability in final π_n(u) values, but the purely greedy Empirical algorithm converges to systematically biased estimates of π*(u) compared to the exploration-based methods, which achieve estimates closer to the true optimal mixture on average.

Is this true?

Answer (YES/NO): NO